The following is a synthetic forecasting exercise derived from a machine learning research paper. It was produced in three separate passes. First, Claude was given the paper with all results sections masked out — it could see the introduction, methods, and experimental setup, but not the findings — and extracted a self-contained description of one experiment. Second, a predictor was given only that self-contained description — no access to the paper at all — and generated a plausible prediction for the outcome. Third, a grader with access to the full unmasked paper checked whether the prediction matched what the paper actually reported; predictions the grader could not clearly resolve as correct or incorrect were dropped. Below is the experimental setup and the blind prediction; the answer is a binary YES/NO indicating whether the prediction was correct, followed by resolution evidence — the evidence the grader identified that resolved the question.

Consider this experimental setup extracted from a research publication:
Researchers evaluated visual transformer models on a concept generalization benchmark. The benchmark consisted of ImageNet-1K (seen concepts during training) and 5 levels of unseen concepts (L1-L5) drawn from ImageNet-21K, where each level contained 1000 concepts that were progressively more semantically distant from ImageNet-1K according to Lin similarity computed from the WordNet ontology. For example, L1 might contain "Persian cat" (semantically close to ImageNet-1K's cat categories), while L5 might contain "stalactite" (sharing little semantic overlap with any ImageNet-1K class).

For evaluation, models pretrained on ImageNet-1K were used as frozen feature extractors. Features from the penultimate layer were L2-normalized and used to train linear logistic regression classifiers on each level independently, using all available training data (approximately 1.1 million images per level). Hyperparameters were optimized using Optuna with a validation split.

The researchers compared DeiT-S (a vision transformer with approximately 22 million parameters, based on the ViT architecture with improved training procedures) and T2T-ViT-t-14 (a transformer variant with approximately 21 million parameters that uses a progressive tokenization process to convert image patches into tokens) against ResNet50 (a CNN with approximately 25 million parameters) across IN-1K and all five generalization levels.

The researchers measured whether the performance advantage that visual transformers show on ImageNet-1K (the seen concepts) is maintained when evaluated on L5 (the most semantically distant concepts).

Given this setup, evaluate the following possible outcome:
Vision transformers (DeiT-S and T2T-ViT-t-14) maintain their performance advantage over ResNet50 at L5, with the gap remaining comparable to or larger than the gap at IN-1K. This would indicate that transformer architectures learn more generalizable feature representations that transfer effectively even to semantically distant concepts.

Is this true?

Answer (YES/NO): NO